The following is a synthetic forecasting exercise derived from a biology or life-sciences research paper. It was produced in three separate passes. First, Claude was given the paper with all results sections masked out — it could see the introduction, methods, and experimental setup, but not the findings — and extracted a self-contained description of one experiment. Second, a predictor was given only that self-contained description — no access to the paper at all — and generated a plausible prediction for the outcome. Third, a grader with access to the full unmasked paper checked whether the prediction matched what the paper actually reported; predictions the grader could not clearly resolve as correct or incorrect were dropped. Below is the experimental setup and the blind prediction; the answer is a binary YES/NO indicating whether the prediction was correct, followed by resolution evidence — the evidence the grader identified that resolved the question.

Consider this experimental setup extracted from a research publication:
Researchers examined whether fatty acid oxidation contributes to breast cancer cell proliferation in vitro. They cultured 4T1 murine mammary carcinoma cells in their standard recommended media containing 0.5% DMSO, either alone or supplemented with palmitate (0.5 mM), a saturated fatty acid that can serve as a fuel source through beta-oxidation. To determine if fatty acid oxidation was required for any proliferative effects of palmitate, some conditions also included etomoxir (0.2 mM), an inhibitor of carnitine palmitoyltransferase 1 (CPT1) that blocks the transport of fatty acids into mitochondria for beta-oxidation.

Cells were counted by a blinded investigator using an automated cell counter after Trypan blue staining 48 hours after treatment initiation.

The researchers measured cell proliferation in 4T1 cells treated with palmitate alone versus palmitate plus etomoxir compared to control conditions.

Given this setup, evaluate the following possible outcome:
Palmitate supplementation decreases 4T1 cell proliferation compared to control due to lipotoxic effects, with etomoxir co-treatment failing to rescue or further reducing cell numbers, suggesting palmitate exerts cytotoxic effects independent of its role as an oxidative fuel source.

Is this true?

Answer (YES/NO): NO